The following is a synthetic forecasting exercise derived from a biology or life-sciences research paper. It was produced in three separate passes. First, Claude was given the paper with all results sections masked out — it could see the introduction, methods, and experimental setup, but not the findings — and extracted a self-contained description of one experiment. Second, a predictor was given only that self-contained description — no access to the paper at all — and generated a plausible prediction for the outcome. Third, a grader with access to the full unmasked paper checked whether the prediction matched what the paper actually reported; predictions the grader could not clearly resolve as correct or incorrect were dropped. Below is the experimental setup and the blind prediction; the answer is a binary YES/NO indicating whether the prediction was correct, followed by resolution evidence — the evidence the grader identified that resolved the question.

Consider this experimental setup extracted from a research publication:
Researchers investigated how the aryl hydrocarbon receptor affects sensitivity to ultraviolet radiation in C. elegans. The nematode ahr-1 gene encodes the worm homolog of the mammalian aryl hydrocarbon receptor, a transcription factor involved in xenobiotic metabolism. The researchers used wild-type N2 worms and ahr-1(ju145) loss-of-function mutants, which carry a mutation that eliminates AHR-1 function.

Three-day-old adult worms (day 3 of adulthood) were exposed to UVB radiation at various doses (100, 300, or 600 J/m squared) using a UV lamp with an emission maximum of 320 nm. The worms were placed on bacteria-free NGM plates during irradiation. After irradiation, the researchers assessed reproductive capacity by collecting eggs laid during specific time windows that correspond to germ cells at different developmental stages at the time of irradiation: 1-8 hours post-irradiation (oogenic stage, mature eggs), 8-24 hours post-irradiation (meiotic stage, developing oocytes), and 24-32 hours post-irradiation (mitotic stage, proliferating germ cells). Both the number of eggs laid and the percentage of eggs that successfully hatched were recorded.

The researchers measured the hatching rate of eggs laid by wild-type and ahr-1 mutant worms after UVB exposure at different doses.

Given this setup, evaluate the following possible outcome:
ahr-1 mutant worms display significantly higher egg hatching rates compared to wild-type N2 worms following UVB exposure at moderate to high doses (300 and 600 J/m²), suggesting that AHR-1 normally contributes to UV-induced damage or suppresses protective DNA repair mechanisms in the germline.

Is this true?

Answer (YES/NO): NO